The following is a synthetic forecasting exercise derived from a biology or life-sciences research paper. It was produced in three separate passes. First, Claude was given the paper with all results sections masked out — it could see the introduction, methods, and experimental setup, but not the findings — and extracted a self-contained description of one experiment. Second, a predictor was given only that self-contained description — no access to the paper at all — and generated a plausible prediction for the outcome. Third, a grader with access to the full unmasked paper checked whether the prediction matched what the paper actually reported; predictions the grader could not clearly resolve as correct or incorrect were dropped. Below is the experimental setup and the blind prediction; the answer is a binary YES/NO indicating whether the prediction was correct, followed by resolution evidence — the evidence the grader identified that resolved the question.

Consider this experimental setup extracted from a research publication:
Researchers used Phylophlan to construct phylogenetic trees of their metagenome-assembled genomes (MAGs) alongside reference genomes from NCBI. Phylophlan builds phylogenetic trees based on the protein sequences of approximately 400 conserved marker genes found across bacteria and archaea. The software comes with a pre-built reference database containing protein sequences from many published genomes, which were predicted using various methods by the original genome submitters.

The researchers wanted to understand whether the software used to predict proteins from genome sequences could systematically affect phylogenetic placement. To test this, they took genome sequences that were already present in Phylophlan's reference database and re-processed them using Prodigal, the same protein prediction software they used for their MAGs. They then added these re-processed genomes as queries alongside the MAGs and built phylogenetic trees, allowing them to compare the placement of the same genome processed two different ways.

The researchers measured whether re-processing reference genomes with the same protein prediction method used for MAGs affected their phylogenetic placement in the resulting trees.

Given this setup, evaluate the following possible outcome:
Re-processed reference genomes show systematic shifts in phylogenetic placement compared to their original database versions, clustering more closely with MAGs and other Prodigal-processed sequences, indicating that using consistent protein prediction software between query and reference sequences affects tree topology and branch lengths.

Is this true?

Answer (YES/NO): YES